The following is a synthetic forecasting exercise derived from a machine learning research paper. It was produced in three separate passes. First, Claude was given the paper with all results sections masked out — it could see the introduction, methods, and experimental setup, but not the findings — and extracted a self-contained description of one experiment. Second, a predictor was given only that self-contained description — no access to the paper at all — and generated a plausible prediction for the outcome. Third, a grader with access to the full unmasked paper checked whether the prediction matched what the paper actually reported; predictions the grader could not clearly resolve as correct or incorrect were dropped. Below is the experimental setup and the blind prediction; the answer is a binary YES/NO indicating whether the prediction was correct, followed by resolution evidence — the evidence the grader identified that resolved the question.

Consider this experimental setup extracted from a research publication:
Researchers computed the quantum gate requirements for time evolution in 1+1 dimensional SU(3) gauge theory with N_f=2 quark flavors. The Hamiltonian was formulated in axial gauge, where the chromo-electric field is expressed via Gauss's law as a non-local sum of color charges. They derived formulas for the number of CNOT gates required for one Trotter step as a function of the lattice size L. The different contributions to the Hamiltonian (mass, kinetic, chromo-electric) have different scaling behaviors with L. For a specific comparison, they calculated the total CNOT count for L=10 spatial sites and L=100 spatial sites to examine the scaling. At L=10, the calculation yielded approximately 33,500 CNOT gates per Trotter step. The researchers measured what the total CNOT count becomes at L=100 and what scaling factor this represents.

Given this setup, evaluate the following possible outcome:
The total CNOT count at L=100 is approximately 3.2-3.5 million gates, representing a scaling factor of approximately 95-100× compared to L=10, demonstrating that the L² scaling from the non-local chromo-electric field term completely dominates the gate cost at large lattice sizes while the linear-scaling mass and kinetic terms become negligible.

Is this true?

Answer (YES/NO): NO